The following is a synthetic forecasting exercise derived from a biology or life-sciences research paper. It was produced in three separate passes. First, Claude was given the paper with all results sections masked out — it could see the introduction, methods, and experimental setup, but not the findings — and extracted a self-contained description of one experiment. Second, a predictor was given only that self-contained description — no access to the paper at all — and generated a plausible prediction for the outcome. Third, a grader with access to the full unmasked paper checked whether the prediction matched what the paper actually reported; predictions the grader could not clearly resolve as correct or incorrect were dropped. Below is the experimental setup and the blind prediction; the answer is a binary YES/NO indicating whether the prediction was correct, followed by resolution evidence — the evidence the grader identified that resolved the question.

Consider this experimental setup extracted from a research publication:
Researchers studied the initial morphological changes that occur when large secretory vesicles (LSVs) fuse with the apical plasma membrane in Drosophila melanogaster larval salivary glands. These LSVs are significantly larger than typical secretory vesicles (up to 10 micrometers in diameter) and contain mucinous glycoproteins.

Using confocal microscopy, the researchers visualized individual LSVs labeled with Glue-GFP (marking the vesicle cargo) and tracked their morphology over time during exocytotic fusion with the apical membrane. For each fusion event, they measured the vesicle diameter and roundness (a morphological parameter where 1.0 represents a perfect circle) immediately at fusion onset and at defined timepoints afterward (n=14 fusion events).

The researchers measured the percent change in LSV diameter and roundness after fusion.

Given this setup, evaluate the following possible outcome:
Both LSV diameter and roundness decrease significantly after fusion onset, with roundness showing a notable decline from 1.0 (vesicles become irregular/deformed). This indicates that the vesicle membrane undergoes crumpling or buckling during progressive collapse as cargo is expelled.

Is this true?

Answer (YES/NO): NO